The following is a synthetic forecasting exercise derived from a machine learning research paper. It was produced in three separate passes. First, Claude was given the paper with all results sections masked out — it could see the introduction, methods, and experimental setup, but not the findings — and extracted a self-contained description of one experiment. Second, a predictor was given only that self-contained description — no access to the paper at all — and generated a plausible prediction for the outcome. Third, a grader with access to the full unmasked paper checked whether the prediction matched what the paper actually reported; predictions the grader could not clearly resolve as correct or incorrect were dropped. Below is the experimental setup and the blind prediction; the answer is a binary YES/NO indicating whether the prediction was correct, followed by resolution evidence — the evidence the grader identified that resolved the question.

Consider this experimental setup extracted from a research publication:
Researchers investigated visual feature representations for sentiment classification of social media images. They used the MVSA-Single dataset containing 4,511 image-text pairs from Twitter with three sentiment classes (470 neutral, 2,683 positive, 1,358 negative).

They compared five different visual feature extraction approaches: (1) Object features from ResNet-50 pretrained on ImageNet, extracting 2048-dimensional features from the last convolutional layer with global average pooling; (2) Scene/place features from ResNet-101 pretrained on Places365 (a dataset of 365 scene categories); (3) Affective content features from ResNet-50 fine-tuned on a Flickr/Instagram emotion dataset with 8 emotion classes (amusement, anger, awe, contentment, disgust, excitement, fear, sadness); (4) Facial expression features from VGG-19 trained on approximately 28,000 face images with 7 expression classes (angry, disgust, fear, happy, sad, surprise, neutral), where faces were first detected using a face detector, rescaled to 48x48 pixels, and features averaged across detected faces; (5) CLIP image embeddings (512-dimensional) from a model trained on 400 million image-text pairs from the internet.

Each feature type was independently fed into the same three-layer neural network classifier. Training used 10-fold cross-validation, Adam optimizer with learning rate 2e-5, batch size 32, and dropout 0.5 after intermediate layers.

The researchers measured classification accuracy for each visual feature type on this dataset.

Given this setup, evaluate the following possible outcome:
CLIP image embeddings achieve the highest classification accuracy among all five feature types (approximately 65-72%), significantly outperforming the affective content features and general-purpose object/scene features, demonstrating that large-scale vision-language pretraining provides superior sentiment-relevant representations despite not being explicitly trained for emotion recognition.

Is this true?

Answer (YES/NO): YES